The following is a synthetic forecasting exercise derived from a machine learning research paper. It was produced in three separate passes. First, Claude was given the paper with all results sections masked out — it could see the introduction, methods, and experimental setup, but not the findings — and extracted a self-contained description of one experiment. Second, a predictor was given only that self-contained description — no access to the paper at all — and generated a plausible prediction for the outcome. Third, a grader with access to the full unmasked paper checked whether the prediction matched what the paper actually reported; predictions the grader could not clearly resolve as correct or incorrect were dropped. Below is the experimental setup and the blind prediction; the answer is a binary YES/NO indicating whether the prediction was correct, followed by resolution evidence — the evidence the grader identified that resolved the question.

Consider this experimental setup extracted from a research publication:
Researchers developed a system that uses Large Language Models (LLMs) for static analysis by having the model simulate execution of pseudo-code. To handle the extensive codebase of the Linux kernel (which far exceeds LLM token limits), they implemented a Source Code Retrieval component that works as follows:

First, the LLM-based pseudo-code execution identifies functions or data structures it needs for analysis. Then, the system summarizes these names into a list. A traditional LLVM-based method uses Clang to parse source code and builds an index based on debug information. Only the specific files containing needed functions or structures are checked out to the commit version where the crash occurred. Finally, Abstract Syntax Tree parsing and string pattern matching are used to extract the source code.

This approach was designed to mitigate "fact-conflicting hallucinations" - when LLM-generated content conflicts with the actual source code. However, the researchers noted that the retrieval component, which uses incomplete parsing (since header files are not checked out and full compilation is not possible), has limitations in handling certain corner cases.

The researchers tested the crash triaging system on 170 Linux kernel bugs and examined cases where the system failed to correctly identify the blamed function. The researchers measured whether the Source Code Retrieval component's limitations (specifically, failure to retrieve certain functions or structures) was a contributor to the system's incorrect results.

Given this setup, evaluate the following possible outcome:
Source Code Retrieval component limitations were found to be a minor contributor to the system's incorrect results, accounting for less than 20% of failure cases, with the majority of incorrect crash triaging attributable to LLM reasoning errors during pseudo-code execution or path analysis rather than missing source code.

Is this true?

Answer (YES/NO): NO